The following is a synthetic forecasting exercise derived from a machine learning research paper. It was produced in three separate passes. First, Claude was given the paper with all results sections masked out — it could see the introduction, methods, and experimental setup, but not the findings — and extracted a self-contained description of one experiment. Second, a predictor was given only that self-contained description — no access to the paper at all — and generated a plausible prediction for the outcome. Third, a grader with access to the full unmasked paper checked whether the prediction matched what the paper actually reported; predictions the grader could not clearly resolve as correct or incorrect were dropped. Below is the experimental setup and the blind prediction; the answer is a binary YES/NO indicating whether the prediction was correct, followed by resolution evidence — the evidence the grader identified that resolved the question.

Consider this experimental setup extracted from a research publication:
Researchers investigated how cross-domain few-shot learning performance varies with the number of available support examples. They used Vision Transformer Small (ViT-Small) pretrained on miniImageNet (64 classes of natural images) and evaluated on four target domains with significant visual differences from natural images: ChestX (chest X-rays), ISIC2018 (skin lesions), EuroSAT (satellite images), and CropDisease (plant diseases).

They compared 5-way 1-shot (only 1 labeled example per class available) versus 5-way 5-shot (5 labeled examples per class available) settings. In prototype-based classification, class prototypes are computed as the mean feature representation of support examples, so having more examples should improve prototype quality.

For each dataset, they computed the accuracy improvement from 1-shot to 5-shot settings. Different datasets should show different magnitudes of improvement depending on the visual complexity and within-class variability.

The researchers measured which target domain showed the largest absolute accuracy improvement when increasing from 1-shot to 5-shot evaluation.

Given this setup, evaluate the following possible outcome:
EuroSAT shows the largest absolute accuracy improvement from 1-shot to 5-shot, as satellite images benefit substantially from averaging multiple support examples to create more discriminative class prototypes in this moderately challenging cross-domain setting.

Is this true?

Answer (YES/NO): YES